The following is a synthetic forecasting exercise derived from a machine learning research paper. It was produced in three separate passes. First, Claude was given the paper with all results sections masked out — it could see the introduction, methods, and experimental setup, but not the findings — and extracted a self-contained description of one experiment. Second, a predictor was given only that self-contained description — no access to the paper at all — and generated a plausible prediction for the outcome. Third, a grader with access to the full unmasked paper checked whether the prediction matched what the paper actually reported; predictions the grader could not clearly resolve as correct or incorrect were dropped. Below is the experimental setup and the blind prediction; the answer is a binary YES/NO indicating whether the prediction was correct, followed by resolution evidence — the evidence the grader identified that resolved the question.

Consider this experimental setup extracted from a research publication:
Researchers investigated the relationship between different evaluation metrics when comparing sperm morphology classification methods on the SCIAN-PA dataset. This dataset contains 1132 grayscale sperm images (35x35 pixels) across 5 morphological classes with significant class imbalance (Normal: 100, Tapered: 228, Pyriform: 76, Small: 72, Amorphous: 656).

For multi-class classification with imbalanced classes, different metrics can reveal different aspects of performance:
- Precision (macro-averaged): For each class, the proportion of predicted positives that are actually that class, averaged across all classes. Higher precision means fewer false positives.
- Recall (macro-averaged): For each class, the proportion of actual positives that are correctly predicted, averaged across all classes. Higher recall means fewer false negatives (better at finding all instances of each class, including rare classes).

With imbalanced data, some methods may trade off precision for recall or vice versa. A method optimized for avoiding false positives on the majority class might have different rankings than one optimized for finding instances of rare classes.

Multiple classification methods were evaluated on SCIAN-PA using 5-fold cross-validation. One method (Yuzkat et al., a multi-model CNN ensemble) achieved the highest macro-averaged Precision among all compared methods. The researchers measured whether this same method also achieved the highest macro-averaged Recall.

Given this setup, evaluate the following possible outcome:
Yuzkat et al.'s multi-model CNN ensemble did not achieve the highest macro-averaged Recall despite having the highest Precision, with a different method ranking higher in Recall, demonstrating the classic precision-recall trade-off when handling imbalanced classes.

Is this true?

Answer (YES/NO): YES